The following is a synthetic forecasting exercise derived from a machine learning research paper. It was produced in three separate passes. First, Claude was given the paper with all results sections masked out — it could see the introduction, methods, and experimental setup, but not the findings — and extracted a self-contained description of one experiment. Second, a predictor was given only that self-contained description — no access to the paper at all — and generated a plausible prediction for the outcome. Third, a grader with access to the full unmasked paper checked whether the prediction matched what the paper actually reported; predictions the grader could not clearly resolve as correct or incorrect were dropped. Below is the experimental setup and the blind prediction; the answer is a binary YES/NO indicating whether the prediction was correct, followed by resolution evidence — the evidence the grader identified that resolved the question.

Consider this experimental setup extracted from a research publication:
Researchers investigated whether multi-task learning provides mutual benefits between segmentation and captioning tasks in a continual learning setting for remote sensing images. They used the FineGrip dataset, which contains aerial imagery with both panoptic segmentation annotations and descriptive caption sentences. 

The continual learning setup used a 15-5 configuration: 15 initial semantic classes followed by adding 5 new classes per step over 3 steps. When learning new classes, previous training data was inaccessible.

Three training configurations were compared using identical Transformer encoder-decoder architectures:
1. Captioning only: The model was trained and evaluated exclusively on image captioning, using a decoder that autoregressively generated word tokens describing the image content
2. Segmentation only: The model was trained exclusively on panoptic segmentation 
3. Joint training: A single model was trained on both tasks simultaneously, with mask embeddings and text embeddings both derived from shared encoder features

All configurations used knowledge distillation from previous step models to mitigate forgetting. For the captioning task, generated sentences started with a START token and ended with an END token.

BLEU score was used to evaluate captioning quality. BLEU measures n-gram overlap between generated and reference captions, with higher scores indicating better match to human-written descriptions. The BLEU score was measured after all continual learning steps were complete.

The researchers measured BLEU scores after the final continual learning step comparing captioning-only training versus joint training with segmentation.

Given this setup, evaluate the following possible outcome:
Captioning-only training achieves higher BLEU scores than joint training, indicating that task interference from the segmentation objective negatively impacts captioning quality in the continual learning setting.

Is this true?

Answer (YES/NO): NO